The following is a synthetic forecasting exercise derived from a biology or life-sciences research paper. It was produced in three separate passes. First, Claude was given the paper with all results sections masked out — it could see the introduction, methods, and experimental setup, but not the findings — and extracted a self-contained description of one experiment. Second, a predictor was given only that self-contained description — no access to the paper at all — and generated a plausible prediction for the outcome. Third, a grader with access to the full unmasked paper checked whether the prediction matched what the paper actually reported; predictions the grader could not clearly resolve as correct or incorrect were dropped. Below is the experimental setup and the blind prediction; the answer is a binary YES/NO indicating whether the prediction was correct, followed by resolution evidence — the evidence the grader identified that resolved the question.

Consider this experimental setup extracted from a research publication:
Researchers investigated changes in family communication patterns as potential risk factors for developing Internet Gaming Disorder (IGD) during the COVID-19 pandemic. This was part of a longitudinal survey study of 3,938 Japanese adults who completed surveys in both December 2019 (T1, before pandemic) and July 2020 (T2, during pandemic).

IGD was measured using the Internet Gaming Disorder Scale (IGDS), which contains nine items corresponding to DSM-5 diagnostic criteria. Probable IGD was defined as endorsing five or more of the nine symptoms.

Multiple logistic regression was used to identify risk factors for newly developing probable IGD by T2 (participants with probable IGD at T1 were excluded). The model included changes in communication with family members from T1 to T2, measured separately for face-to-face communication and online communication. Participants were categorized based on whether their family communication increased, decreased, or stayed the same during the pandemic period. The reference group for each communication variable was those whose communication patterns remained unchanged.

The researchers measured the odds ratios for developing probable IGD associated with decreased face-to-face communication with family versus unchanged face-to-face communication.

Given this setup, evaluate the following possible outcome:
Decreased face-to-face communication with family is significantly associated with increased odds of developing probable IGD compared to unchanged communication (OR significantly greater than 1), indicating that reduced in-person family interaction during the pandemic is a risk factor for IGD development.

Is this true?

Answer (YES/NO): YES